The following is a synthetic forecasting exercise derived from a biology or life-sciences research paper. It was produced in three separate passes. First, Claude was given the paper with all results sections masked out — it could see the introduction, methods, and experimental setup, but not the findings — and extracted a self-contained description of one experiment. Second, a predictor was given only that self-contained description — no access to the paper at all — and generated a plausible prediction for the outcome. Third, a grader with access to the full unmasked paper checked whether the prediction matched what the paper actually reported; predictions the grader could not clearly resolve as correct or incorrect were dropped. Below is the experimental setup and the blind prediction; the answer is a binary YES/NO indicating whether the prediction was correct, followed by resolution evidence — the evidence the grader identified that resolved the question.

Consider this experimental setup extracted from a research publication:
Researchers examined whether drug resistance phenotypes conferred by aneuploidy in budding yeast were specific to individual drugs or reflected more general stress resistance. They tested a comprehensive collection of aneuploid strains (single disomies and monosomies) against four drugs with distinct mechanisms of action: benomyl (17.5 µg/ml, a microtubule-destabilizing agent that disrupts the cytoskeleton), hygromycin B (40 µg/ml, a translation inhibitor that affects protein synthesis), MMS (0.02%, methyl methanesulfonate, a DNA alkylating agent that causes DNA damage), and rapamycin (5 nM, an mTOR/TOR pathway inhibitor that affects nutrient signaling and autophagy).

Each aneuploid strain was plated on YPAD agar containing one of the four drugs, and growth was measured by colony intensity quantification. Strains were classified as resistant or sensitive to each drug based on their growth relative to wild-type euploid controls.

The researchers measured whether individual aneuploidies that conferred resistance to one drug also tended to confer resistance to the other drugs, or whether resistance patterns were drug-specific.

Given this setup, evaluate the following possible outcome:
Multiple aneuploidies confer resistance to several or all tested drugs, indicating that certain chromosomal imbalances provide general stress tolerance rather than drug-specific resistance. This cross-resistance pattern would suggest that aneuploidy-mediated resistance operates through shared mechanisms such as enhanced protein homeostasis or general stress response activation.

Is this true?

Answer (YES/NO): NO